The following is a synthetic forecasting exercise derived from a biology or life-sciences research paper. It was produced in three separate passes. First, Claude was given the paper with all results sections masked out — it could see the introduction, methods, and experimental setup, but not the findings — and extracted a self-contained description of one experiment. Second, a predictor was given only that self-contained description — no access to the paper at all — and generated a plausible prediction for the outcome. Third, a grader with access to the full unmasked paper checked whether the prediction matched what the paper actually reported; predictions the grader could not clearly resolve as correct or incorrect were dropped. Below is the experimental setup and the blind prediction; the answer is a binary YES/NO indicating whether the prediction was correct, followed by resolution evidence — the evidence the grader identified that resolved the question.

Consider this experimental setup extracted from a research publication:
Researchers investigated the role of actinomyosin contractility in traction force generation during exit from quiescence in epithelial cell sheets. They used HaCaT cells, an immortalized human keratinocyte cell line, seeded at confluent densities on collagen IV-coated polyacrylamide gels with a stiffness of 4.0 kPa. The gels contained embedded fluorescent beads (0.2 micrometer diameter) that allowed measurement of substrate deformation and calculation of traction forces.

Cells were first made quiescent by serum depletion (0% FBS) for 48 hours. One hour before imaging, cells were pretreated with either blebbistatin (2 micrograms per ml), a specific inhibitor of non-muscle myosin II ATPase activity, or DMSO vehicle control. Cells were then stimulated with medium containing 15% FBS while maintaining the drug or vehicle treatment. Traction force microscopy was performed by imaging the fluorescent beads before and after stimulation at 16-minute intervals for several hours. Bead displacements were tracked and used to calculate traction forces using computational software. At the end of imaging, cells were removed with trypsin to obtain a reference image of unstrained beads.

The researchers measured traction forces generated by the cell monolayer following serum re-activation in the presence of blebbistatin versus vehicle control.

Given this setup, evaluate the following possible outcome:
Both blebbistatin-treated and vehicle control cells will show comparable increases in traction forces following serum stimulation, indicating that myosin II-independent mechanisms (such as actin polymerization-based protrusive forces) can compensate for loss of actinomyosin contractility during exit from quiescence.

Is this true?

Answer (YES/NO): NO